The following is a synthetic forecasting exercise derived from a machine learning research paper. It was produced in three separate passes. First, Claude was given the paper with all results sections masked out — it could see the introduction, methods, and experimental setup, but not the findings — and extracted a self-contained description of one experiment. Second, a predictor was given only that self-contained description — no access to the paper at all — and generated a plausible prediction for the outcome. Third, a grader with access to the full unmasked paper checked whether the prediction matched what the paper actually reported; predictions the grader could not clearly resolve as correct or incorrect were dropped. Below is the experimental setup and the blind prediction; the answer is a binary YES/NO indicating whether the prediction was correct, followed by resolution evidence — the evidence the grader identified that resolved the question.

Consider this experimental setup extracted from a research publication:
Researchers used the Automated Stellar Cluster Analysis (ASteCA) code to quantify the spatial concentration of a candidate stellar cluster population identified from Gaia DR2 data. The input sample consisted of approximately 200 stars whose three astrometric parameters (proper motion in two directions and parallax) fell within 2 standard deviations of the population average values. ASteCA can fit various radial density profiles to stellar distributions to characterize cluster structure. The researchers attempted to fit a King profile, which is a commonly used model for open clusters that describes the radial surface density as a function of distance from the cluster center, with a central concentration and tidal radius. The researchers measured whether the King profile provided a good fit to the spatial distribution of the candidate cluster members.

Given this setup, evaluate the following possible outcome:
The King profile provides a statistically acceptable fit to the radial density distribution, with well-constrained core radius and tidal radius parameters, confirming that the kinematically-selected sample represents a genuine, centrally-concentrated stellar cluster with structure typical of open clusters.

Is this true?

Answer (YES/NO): NO